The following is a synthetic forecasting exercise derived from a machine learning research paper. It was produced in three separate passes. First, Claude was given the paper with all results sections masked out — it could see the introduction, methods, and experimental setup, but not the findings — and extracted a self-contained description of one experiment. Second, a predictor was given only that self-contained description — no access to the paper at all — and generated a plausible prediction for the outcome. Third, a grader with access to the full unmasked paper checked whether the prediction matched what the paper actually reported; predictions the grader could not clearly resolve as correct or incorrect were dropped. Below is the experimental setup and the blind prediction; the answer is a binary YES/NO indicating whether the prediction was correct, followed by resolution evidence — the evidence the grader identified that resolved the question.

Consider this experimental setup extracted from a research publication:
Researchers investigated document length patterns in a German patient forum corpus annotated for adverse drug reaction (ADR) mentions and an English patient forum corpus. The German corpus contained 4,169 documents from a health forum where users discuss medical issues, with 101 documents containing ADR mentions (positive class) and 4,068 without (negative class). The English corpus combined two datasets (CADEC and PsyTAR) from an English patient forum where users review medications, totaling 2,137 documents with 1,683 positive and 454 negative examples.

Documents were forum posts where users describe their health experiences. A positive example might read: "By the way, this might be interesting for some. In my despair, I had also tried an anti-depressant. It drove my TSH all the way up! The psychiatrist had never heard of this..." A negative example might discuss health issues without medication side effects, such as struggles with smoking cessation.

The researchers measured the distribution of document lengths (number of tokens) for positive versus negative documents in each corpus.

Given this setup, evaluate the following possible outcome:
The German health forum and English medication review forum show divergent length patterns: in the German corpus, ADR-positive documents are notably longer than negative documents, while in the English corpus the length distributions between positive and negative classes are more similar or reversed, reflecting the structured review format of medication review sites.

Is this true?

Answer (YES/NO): NO